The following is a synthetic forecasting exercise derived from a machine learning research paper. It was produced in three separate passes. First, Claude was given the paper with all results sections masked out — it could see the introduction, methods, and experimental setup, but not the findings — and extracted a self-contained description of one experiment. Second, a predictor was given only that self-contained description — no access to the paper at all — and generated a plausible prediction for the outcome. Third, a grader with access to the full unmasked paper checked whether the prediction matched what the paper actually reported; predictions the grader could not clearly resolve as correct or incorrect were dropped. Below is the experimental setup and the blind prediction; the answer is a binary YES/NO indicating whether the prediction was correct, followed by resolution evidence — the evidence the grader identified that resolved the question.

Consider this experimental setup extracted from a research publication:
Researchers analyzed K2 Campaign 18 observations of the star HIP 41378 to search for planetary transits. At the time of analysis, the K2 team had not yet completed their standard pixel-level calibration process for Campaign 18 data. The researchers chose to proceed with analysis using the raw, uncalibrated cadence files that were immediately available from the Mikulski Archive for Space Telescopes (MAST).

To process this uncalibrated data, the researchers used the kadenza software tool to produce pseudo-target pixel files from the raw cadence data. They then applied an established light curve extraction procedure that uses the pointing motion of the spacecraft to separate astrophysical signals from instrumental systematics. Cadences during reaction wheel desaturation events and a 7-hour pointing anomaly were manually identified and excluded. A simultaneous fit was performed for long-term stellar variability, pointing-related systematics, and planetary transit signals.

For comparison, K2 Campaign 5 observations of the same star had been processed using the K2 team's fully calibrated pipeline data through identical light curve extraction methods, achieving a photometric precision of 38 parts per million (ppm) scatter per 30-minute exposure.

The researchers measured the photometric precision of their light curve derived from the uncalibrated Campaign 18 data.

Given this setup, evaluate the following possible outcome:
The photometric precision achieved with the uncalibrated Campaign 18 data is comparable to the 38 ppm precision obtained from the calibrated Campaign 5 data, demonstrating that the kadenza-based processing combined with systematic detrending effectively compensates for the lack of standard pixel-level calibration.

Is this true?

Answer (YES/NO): NO